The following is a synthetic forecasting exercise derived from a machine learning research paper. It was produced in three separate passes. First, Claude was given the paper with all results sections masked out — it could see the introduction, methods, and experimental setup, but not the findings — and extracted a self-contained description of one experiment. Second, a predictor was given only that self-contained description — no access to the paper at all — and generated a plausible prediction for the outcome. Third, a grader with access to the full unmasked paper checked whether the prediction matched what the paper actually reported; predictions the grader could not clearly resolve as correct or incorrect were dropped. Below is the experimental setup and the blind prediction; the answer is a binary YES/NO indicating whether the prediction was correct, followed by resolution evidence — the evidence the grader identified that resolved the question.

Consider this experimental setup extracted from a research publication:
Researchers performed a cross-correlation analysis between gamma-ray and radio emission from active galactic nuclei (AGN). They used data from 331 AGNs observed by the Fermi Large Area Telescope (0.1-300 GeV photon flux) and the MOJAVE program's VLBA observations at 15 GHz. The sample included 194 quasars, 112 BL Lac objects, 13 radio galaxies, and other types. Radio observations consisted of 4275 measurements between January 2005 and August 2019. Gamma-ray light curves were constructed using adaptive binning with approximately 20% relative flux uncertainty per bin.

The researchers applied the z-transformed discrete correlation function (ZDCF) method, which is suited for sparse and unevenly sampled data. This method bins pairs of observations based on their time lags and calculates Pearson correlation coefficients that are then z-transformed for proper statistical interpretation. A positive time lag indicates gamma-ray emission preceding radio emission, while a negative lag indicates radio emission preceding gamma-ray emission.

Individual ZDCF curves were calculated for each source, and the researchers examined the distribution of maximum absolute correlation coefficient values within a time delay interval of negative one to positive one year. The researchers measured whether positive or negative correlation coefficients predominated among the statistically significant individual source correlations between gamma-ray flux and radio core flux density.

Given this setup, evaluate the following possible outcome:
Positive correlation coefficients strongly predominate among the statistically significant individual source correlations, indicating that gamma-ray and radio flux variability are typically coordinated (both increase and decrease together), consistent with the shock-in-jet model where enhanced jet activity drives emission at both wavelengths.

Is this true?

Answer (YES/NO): YES